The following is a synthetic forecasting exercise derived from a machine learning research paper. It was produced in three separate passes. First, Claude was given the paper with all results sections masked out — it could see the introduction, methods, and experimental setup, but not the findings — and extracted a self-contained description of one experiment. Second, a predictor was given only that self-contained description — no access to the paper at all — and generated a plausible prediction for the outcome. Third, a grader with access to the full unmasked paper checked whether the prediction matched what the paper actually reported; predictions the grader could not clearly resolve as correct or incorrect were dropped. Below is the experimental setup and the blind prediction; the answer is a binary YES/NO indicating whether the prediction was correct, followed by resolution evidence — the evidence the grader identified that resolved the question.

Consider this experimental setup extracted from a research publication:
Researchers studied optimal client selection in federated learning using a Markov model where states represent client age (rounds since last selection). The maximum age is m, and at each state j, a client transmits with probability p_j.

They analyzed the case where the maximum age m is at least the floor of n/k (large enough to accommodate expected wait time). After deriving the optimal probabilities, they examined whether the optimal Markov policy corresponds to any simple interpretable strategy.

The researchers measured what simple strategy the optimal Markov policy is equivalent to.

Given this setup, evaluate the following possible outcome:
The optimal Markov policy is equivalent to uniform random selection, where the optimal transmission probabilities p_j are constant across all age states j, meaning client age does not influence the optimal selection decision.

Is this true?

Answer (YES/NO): NO